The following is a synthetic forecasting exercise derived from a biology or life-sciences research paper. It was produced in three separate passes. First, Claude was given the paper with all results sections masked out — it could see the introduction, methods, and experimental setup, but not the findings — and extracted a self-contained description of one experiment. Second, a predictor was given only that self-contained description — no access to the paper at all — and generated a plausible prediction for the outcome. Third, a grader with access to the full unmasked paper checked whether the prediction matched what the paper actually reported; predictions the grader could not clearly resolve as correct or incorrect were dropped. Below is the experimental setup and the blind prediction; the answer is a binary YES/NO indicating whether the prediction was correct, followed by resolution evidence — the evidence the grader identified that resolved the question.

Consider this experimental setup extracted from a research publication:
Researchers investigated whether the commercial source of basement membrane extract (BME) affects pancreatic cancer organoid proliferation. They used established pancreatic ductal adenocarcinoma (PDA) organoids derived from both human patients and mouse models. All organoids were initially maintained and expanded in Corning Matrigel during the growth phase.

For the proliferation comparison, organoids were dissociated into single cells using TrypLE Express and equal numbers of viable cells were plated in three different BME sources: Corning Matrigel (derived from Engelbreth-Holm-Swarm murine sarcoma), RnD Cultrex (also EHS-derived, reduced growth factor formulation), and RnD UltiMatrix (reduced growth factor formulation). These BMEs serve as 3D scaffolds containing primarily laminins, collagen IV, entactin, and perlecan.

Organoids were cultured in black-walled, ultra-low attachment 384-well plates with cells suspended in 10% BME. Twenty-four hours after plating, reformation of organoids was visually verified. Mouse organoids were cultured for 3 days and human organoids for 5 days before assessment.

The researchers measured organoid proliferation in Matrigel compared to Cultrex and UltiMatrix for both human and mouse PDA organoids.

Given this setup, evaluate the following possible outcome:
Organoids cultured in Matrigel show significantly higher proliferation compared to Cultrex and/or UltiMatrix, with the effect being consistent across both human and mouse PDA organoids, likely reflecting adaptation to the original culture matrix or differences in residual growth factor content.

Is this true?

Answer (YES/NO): YES